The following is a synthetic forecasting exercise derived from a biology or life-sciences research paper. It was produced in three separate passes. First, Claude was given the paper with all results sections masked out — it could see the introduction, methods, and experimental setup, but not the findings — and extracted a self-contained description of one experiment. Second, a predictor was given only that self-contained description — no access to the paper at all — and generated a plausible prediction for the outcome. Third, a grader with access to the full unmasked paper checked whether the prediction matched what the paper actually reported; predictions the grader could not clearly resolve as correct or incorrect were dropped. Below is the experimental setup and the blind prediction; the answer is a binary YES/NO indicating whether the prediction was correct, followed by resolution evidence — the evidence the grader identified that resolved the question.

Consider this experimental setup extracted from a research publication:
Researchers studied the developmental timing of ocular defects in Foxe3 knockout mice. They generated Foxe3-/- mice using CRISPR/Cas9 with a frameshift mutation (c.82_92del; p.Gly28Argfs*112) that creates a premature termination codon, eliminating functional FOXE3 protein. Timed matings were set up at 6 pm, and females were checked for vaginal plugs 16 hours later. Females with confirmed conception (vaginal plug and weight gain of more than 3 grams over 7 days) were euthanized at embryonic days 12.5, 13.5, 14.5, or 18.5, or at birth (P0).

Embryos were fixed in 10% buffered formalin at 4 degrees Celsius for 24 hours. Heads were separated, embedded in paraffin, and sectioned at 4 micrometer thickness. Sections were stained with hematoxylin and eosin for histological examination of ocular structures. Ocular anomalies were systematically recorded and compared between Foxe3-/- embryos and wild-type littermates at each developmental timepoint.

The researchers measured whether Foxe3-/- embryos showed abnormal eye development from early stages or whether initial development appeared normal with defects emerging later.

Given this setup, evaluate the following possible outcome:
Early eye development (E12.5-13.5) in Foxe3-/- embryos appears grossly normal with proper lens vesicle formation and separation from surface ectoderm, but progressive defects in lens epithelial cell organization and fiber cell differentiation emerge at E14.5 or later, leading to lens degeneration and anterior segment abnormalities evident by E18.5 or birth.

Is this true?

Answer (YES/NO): NO